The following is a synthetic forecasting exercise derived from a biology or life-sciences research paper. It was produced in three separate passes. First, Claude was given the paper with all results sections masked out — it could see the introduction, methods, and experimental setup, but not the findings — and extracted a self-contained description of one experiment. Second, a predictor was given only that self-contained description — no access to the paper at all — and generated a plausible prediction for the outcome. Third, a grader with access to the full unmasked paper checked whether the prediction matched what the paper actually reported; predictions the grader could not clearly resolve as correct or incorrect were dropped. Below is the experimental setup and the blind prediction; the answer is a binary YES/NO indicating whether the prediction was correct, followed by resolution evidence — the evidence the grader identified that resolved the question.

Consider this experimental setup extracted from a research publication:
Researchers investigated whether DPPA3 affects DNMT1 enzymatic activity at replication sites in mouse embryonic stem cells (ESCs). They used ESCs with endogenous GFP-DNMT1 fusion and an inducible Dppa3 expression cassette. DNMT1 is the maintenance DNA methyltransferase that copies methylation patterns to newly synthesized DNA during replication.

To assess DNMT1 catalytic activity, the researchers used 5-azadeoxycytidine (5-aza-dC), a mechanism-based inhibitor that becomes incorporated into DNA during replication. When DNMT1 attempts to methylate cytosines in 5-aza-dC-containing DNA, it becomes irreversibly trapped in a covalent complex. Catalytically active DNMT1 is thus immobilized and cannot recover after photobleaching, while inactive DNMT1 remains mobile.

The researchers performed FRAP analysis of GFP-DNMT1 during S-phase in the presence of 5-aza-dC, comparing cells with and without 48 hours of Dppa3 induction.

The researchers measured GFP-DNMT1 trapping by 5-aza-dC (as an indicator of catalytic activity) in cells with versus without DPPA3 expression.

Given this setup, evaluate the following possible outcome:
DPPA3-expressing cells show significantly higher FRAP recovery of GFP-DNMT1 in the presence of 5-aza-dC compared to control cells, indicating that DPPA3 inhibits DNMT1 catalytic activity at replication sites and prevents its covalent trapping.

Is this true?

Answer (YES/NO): YES